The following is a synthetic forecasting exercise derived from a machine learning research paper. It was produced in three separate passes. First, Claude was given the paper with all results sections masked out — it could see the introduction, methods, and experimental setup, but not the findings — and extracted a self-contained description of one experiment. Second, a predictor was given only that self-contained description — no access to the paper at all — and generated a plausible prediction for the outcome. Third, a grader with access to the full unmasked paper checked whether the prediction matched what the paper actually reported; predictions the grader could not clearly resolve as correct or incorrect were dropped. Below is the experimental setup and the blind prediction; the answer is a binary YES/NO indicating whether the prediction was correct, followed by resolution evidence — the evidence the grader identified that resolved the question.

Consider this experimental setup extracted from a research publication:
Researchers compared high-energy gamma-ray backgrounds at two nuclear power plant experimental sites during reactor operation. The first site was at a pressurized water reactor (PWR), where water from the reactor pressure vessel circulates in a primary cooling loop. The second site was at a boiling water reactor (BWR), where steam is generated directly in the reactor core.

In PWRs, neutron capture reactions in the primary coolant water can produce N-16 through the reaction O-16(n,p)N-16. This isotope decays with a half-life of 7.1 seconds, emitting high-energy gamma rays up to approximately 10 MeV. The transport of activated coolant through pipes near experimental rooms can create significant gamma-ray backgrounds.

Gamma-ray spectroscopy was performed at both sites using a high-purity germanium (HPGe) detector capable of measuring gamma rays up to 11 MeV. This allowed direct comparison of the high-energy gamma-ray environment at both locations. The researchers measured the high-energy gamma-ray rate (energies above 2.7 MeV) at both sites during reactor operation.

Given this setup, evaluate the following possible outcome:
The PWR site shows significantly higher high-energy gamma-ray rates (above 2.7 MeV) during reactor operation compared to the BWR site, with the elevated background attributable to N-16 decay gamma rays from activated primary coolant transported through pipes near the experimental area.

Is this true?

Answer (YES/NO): YES